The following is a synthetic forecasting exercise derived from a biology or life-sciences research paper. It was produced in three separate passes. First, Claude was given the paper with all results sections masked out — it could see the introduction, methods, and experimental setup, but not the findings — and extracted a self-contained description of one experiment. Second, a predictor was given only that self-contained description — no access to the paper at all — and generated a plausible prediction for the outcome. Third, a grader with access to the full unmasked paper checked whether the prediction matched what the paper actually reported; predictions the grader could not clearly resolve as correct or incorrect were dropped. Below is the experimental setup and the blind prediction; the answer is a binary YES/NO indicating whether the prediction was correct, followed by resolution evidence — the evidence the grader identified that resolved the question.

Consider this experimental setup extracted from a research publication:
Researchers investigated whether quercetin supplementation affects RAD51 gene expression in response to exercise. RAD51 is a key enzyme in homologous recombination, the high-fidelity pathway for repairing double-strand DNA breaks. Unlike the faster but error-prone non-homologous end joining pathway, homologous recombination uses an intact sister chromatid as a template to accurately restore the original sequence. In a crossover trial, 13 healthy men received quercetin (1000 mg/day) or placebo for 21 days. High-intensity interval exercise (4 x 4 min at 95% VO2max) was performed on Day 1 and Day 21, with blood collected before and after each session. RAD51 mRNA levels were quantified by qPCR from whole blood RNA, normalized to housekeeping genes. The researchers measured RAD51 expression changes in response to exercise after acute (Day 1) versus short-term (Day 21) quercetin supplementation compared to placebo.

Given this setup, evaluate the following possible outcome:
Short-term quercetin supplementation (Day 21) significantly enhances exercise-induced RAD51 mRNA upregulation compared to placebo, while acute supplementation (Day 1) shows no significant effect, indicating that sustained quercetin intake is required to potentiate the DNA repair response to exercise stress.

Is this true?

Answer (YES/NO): NO